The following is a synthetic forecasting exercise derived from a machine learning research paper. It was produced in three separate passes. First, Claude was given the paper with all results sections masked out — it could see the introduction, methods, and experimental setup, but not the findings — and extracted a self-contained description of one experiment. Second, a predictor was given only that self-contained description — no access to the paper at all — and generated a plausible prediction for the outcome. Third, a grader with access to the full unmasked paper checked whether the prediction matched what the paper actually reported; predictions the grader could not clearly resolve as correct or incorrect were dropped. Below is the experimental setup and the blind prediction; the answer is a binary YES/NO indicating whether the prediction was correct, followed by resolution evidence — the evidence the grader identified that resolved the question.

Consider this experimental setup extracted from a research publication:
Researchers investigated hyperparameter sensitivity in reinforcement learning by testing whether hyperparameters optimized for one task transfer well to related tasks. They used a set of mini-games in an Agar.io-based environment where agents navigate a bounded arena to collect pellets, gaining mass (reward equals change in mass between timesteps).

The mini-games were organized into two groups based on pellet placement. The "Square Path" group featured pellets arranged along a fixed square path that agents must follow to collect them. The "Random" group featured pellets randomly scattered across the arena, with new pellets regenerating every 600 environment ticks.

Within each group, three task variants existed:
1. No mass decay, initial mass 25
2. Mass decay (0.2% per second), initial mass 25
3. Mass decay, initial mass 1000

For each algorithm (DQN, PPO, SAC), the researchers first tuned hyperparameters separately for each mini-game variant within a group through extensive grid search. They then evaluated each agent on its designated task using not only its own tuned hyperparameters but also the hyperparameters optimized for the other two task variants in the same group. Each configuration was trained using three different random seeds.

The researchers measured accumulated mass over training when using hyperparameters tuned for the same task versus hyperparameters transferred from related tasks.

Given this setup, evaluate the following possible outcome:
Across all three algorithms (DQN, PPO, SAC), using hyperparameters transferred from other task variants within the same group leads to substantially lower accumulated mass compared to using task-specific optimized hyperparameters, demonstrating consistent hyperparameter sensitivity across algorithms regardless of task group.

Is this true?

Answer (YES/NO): NO